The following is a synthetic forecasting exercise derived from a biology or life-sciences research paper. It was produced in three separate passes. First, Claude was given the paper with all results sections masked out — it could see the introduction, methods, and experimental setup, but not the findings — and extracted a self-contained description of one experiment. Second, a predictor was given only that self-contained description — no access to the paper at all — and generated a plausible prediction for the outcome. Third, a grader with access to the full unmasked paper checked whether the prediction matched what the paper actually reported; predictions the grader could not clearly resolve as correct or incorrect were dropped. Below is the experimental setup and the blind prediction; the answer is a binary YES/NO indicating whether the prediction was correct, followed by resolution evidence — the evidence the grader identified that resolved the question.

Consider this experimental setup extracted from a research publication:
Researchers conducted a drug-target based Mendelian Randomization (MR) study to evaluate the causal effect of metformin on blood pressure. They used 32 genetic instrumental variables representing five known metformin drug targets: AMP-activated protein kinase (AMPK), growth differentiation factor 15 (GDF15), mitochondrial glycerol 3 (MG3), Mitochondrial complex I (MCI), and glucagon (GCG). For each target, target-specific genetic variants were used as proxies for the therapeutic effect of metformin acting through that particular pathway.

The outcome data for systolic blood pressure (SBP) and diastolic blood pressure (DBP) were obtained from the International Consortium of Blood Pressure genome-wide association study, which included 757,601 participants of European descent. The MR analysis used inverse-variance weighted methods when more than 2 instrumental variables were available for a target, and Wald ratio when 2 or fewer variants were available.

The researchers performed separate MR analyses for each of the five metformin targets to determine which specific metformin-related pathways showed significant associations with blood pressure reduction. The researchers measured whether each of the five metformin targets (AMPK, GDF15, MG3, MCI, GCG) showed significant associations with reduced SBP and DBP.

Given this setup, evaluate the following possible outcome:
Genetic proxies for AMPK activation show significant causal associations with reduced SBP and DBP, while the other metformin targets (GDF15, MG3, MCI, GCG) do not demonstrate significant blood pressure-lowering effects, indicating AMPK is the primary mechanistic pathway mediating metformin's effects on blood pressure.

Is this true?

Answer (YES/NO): NO